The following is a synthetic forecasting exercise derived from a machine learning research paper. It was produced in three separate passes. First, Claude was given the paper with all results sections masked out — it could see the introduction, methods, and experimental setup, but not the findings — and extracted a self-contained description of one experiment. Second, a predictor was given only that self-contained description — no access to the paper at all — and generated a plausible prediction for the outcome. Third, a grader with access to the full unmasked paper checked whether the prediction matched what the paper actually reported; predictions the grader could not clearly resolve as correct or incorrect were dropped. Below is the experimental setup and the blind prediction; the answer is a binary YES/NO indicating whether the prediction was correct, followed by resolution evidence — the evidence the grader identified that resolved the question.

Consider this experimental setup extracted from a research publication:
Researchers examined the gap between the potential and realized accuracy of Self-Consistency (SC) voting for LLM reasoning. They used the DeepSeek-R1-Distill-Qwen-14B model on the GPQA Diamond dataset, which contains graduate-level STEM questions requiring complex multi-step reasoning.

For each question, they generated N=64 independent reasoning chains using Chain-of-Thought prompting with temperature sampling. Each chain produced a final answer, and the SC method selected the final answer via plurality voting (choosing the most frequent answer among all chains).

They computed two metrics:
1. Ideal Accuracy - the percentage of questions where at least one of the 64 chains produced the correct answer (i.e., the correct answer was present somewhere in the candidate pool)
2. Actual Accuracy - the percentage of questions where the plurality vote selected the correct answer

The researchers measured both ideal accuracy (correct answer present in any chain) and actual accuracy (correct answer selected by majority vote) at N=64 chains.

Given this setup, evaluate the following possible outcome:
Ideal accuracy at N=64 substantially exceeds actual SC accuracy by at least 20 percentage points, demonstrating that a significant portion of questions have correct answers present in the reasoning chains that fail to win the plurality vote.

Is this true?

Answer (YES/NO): YES